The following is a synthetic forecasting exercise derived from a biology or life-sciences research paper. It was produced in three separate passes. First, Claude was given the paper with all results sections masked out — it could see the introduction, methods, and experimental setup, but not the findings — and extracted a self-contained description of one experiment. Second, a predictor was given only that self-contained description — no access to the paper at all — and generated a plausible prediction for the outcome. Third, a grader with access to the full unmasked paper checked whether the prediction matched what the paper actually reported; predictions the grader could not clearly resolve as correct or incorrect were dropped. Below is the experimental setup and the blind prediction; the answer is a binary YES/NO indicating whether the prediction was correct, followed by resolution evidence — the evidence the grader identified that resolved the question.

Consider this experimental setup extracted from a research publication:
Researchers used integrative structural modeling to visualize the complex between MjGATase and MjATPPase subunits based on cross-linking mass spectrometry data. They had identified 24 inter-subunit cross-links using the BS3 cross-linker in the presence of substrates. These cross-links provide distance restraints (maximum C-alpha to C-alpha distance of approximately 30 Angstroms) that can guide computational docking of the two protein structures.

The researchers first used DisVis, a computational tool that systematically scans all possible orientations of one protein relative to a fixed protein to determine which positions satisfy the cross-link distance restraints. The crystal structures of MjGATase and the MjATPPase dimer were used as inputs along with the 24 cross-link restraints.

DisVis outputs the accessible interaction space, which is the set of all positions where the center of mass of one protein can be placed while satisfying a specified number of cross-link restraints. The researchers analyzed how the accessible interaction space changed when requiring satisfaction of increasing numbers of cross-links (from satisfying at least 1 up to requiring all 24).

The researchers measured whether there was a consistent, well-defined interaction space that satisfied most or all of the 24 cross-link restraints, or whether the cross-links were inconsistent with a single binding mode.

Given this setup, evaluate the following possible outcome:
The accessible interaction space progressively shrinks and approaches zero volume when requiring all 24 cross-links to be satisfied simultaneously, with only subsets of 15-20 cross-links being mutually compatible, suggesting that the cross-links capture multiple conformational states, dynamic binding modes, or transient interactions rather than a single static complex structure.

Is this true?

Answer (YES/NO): NO